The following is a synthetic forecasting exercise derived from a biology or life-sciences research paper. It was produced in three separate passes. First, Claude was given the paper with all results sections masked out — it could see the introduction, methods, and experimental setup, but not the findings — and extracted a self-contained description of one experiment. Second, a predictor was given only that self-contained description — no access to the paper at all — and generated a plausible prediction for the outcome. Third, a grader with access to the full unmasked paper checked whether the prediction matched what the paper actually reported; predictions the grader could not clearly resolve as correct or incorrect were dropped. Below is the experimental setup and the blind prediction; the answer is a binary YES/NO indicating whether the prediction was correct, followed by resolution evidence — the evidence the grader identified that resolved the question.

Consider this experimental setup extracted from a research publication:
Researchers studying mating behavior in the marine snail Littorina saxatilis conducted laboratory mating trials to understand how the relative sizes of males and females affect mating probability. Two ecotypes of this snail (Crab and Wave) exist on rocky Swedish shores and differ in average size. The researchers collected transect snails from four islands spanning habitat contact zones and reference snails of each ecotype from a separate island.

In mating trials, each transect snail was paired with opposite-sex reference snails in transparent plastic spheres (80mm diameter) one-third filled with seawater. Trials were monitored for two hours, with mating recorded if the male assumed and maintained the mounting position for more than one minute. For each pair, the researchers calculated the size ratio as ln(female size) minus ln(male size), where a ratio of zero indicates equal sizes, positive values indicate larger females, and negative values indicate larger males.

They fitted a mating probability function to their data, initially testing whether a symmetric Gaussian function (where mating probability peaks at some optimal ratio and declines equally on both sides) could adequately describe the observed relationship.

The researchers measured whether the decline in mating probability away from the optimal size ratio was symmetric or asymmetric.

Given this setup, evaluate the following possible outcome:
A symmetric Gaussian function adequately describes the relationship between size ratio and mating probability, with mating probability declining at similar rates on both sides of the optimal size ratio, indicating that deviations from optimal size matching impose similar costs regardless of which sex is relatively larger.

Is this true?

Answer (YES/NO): NO